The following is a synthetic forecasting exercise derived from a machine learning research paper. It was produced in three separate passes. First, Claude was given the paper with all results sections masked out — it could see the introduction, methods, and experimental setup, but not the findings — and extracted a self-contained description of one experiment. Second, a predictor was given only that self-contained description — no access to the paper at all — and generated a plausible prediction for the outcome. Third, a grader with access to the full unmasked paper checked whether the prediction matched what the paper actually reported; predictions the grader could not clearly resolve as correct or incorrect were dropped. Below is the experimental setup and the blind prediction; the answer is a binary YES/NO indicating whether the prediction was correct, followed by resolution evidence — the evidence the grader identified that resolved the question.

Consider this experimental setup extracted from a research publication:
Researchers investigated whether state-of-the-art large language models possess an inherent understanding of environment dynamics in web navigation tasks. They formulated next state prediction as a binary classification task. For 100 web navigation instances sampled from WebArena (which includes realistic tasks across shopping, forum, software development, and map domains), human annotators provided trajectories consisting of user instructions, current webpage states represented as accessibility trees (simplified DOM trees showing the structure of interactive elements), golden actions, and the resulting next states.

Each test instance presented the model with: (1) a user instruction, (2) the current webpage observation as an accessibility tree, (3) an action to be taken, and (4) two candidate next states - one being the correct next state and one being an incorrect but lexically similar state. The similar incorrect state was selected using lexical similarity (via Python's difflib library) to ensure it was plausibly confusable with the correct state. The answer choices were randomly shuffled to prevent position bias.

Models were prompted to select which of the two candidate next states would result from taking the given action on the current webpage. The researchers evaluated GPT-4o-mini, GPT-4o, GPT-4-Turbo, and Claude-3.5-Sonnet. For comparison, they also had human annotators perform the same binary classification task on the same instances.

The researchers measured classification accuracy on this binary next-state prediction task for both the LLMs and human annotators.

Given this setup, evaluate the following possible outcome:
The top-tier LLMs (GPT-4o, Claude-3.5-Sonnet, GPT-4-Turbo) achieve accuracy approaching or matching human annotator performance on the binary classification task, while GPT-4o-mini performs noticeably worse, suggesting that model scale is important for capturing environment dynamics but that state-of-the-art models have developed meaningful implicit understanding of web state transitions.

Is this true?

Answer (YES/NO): NO